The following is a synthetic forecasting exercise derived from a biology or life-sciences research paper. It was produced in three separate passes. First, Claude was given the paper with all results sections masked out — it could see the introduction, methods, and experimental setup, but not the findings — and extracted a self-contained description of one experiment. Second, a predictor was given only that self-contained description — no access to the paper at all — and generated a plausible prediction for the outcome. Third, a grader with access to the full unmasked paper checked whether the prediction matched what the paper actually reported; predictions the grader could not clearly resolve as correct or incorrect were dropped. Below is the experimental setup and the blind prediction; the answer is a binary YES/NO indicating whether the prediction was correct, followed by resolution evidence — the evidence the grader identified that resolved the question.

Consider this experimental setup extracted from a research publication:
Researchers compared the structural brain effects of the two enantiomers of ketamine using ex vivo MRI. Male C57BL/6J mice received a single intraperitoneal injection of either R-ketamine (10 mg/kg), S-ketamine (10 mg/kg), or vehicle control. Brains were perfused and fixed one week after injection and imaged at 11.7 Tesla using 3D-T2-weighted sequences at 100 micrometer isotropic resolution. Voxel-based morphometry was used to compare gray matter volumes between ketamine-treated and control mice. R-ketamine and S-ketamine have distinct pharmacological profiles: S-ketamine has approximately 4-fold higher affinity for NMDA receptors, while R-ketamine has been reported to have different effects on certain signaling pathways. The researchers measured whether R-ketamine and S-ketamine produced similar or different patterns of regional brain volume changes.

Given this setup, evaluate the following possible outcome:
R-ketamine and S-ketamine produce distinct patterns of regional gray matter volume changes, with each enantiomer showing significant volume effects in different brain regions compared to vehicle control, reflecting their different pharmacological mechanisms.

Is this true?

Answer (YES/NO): YES